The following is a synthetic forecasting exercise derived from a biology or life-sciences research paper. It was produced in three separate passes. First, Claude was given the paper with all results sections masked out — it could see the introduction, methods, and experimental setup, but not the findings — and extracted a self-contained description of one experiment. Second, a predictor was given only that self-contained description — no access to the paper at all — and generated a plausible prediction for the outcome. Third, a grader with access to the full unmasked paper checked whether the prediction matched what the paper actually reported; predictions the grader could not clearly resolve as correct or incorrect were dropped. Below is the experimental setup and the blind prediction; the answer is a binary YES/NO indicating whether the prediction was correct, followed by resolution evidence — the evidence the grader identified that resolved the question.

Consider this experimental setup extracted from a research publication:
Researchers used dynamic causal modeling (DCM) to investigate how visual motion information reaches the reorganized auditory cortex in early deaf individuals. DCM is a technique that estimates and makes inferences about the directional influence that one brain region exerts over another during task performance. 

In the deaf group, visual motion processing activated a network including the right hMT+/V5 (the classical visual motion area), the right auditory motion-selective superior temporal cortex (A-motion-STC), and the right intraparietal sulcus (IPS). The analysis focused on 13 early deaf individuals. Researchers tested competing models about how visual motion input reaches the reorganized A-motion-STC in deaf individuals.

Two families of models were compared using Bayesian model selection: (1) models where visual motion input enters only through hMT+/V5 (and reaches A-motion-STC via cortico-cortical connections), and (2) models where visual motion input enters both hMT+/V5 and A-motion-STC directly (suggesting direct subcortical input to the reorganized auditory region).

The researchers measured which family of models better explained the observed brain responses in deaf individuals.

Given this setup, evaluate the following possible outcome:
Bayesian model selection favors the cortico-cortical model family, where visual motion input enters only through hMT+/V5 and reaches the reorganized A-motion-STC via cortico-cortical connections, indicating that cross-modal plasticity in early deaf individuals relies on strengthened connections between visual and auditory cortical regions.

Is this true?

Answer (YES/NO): NO